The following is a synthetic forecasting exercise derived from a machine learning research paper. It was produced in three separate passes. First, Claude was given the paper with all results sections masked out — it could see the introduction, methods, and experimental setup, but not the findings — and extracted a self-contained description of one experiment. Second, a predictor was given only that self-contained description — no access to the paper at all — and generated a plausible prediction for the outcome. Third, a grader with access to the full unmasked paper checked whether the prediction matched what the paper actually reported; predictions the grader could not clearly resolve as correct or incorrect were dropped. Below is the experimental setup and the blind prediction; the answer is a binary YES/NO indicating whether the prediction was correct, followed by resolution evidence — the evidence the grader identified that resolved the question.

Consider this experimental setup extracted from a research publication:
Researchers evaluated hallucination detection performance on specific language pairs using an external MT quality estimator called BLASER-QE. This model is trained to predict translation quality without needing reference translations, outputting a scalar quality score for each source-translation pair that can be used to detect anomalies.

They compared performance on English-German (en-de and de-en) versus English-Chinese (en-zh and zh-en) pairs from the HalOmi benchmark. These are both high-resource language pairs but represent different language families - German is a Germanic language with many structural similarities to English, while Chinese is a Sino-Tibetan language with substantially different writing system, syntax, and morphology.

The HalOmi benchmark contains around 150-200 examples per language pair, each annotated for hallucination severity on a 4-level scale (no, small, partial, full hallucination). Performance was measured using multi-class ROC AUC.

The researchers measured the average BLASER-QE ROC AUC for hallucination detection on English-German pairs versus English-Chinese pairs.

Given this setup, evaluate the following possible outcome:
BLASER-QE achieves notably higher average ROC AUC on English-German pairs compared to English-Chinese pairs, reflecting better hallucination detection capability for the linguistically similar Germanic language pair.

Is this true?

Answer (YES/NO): YES